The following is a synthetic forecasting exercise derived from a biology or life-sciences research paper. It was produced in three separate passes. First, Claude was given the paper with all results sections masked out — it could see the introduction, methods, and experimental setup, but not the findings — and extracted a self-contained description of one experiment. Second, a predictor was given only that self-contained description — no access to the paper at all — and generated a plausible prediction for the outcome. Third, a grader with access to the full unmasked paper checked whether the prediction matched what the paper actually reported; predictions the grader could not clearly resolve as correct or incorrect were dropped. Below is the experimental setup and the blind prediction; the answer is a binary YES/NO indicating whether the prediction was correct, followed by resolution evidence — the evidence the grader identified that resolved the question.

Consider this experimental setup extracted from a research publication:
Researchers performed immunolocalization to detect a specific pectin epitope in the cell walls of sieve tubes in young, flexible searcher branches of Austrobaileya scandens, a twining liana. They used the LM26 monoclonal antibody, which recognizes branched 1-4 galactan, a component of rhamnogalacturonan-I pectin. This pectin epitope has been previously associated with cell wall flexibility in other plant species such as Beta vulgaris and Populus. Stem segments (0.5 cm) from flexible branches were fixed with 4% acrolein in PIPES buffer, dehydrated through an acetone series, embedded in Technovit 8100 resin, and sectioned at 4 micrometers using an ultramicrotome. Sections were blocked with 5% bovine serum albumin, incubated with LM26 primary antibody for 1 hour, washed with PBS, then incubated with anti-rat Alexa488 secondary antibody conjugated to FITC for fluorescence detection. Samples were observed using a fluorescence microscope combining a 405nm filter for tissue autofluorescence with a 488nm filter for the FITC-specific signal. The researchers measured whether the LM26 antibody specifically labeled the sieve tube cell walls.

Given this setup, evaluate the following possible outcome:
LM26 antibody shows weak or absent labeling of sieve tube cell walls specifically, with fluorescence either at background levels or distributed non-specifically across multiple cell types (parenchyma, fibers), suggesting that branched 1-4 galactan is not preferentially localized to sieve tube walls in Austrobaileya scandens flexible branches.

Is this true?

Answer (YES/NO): NO